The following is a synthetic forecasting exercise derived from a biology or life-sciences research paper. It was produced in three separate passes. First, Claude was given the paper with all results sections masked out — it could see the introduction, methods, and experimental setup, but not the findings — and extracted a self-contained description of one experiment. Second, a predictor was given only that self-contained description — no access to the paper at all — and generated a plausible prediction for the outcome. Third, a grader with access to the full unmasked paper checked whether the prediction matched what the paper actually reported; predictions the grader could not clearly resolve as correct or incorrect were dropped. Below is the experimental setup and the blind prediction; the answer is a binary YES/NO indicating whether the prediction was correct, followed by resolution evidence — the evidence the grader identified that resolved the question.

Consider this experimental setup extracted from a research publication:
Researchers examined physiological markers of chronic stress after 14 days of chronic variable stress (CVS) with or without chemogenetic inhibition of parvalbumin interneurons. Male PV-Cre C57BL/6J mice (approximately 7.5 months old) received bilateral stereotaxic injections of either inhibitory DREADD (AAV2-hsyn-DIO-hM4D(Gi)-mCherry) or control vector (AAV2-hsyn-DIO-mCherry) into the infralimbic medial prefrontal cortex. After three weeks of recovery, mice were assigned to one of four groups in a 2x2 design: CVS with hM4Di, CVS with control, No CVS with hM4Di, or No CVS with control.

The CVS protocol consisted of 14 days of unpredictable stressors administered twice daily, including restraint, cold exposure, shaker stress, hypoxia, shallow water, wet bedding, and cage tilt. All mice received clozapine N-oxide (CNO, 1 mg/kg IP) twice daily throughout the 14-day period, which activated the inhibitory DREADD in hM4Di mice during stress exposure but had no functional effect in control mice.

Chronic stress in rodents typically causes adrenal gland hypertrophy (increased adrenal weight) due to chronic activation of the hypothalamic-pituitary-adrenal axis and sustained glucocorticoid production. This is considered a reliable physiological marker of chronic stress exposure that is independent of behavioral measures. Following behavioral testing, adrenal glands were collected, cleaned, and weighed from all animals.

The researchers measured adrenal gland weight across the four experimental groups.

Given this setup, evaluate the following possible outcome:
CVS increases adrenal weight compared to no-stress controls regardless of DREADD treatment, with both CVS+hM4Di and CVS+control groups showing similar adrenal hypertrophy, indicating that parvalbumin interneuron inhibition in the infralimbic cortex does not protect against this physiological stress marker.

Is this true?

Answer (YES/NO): NO